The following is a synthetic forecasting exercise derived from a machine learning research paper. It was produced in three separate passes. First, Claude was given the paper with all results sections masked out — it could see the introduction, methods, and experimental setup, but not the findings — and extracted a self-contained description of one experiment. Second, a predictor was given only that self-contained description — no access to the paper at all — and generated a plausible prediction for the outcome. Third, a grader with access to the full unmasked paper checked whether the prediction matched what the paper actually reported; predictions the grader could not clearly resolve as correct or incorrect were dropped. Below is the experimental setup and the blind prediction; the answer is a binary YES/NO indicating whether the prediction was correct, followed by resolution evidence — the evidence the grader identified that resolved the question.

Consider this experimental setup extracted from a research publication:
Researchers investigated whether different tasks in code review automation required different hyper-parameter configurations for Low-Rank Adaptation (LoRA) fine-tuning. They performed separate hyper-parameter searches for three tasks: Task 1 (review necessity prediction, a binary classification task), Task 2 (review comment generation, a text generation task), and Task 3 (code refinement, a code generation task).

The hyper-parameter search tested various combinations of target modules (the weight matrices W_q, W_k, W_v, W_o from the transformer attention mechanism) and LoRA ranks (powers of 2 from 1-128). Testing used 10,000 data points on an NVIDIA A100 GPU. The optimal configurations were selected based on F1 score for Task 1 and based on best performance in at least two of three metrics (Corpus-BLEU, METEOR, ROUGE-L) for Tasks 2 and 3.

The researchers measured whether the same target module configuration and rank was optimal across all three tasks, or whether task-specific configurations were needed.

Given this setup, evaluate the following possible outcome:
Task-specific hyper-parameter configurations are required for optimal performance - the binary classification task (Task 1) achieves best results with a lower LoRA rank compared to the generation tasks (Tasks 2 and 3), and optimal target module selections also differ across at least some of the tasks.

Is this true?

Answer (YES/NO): NO